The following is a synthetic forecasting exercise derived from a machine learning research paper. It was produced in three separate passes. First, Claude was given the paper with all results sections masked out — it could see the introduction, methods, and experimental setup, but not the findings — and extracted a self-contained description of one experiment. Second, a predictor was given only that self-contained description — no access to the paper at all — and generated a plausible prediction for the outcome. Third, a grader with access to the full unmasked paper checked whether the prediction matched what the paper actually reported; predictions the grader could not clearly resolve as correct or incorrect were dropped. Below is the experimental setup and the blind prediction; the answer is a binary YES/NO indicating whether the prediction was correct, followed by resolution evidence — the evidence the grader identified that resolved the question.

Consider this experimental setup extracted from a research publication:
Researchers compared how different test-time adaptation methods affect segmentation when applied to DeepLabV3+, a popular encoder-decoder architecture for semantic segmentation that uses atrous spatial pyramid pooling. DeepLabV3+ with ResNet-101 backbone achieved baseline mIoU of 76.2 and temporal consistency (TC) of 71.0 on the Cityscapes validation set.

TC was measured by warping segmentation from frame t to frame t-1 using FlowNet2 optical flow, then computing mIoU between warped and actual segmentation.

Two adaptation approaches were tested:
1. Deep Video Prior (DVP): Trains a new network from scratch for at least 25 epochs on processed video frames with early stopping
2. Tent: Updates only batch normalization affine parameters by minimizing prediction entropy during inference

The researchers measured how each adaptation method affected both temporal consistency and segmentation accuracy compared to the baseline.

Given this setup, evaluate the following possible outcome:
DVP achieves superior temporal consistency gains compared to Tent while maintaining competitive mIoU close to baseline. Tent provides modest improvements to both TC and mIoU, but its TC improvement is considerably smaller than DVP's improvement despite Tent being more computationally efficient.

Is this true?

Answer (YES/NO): NO